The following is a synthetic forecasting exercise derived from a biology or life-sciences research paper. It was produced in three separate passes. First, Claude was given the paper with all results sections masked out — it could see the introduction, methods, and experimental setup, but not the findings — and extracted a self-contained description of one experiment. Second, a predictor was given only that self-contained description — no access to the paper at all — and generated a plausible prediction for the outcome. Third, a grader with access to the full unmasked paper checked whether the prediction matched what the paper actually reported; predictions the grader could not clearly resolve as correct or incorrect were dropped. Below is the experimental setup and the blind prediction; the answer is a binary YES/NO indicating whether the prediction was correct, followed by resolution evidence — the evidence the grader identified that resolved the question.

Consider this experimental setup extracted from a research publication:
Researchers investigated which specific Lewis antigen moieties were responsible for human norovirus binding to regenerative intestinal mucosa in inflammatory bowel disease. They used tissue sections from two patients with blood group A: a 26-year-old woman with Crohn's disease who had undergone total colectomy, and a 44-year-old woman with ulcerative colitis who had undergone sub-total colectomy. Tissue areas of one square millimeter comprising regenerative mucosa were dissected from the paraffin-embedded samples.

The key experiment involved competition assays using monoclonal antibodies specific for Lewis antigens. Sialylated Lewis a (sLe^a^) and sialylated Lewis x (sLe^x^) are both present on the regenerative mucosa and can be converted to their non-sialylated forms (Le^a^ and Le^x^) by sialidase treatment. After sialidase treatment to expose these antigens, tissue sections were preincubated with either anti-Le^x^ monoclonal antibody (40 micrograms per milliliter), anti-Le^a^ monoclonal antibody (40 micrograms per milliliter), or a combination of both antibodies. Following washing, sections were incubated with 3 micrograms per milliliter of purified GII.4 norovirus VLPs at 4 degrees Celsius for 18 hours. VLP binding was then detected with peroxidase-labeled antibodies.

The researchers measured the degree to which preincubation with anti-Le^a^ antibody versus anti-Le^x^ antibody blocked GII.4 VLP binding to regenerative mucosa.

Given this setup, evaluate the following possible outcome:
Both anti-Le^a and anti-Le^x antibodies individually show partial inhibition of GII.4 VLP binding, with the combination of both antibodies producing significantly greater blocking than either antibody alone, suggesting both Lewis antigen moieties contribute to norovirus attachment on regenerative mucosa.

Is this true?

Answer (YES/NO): NO